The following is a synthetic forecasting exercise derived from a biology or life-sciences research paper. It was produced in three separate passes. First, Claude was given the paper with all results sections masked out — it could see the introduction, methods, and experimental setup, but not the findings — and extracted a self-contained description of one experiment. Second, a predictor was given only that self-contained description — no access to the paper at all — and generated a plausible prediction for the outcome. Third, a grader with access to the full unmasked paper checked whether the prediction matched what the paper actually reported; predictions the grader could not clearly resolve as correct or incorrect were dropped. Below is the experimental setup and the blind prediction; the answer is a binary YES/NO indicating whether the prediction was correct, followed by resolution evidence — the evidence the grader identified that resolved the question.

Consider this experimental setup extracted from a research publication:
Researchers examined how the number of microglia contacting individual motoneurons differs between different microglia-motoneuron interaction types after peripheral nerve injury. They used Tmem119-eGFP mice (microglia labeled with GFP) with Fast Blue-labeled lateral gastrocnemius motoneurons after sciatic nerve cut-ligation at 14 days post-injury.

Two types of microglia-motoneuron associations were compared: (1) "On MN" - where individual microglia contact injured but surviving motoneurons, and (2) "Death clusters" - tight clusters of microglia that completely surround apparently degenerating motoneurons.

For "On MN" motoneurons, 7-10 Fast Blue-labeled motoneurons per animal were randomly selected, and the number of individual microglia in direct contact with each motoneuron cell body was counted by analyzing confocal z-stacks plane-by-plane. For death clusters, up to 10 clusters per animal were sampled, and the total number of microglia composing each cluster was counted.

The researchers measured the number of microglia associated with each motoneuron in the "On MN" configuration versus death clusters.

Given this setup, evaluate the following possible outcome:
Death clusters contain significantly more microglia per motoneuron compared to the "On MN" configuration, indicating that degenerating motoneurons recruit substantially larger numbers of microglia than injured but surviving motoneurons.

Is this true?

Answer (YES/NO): NO